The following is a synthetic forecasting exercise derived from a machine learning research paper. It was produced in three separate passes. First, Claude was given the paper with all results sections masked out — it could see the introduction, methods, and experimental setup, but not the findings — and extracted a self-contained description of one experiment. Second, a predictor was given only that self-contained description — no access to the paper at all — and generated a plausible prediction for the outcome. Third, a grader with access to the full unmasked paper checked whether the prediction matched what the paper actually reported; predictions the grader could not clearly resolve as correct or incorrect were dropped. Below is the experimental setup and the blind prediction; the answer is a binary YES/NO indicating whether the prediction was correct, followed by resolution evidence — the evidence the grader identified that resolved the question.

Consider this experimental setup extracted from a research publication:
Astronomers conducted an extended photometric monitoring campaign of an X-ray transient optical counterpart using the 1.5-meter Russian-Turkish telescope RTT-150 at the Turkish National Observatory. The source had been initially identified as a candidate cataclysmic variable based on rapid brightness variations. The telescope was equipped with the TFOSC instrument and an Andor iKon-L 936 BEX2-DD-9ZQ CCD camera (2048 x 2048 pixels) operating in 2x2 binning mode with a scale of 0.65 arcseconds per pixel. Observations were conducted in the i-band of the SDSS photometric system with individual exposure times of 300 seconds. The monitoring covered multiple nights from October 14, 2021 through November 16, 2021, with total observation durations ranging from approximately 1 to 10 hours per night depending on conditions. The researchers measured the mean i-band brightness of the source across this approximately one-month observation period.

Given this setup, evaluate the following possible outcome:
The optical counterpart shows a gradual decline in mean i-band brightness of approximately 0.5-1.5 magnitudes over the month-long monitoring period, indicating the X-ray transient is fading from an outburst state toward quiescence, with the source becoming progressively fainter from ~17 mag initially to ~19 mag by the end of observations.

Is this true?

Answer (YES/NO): NO